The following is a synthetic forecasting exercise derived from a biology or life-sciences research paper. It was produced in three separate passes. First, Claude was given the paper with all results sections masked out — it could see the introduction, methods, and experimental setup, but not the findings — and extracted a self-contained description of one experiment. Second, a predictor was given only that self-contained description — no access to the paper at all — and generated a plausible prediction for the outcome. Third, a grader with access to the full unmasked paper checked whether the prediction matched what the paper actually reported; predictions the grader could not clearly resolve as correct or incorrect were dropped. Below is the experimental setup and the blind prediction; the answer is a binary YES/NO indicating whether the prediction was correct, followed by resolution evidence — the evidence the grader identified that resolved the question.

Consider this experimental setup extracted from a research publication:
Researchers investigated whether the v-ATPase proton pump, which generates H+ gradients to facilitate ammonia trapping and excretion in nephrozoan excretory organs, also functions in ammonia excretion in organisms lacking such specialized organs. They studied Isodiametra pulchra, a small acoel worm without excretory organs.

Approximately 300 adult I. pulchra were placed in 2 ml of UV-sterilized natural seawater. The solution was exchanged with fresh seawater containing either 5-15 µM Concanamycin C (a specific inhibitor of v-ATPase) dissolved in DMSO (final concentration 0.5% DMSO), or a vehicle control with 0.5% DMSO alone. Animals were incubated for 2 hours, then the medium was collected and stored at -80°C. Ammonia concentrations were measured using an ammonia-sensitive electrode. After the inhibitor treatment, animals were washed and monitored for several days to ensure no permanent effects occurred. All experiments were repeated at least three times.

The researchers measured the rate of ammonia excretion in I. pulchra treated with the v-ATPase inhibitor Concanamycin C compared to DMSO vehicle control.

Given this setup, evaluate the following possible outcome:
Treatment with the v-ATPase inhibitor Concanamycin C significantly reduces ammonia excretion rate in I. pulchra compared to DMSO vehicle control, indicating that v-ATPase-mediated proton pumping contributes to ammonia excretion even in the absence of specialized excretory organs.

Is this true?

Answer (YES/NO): NO